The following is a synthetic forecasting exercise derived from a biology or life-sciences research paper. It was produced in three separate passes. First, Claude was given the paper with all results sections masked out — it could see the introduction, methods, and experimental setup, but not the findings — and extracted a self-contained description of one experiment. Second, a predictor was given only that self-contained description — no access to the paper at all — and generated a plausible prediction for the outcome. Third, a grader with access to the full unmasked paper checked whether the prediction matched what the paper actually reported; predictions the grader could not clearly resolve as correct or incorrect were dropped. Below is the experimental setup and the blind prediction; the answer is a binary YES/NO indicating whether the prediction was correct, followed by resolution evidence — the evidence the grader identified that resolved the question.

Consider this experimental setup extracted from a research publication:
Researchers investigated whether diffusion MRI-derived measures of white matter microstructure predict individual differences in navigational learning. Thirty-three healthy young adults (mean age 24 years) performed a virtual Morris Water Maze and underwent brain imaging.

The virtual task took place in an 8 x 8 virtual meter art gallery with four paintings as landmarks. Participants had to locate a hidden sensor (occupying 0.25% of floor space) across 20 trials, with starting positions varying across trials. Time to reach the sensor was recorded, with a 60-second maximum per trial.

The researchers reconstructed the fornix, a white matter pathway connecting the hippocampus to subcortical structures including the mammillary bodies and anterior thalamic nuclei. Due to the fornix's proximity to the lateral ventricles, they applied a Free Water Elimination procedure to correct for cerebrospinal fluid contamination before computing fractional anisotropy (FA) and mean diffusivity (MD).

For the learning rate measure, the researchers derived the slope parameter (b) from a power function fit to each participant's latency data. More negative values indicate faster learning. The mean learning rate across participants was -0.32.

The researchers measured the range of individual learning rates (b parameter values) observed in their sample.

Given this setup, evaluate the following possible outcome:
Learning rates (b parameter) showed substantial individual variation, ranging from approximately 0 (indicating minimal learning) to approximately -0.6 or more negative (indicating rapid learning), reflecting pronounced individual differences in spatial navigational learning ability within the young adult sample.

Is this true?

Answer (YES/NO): NO